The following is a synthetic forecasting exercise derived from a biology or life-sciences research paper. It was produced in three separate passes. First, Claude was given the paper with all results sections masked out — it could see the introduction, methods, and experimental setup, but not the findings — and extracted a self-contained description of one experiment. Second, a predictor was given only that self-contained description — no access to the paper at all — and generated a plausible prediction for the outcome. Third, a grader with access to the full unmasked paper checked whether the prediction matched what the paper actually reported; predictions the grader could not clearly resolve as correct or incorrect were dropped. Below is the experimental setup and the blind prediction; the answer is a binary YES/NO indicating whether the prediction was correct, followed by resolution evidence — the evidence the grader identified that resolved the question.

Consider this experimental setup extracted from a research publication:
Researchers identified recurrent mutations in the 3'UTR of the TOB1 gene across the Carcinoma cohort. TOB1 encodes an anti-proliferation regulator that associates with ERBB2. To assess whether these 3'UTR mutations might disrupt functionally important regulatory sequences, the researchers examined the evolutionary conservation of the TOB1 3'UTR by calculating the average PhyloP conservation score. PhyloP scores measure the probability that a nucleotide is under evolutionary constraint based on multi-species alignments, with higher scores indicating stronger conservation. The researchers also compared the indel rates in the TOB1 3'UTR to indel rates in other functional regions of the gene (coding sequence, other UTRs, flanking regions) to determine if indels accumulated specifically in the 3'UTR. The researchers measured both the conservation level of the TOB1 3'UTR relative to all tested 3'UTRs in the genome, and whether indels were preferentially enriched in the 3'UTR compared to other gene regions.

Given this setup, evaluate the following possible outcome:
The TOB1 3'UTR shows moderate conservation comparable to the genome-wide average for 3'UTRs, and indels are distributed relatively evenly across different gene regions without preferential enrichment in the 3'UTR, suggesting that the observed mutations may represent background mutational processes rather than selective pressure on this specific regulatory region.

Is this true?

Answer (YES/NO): NO